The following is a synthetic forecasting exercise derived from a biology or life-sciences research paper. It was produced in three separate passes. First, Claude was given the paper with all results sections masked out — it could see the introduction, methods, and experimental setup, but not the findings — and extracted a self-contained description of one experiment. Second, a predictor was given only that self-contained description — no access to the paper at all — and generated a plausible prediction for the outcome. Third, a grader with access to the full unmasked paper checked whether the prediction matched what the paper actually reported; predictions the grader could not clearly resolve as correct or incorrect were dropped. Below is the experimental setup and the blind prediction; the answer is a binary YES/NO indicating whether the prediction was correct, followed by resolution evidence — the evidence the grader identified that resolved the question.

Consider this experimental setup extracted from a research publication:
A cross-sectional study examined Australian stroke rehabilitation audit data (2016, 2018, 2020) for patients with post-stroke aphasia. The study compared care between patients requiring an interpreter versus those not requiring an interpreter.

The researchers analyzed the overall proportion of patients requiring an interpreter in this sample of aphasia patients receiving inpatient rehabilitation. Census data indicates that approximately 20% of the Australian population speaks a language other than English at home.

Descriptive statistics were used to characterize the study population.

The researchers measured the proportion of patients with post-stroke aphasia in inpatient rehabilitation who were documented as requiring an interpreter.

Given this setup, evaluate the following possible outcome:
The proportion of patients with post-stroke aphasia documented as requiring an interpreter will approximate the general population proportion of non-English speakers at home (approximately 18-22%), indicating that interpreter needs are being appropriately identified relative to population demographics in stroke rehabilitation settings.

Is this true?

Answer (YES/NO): NO